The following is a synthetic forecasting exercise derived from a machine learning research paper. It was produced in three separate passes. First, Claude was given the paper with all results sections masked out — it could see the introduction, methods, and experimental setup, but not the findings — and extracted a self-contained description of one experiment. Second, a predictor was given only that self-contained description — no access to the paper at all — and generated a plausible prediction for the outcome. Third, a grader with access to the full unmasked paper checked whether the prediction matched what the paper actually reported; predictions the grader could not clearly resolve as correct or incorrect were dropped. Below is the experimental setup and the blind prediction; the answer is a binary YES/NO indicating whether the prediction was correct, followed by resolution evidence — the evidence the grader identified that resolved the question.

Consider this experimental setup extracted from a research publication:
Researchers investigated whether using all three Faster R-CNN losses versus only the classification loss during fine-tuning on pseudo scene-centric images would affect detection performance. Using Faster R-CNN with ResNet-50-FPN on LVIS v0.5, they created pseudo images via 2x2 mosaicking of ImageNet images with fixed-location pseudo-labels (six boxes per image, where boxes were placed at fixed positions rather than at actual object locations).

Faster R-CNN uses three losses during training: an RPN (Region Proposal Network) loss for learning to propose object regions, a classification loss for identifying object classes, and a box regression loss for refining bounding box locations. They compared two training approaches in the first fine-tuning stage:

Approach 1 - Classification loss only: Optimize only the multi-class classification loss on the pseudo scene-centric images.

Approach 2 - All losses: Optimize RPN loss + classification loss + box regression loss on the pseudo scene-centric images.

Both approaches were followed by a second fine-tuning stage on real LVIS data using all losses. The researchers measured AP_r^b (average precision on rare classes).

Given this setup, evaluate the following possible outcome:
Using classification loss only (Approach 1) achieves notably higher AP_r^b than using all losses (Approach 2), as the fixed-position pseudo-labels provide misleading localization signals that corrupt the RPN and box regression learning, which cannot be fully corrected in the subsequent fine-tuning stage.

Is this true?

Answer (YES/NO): NO